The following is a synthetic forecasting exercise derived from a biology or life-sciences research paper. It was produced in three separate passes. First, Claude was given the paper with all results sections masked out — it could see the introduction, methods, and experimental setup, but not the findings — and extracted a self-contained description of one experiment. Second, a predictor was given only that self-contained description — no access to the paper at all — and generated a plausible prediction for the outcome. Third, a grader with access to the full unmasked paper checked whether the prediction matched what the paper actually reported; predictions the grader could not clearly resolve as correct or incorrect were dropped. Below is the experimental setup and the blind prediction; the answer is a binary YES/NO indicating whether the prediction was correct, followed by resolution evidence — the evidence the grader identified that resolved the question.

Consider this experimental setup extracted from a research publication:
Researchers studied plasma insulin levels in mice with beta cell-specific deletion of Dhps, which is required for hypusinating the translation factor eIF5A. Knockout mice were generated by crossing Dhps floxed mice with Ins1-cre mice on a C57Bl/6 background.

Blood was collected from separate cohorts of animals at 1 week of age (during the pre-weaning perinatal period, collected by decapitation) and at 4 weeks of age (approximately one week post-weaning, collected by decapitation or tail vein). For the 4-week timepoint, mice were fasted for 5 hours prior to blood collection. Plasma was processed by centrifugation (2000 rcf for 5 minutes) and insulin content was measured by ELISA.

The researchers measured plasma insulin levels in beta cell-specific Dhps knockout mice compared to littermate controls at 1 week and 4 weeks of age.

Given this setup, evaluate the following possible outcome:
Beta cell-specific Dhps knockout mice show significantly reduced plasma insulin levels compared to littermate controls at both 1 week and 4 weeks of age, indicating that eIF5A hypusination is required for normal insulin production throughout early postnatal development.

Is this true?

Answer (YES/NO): NO